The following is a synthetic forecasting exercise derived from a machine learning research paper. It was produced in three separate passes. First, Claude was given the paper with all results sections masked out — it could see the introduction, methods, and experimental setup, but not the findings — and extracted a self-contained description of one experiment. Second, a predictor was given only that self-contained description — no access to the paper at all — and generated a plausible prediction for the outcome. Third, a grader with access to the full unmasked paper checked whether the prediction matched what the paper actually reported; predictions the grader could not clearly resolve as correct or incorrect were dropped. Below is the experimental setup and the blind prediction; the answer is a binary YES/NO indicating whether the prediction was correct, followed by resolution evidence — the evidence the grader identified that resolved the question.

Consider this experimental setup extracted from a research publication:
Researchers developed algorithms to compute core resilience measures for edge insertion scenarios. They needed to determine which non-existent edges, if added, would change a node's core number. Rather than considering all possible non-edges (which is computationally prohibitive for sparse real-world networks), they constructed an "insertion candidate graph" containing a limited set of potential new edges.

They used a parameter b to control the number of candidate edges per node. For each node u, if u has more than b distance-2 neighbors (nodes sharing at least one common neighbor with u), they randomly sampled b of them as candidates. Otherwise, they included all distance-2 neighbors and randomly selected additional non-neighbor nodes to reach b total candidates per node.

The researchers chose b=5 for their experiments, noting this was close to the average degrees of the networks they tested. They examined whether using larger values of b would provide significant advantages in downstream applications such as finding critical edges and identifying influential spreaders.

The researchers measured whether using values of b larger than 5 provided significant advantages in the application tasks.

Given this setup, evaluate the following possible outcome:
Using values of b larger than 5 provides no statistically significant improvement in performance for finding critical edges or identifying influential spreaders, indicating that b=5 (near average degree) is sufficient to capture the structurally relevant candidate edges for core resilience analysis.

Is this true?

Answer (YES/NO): YES